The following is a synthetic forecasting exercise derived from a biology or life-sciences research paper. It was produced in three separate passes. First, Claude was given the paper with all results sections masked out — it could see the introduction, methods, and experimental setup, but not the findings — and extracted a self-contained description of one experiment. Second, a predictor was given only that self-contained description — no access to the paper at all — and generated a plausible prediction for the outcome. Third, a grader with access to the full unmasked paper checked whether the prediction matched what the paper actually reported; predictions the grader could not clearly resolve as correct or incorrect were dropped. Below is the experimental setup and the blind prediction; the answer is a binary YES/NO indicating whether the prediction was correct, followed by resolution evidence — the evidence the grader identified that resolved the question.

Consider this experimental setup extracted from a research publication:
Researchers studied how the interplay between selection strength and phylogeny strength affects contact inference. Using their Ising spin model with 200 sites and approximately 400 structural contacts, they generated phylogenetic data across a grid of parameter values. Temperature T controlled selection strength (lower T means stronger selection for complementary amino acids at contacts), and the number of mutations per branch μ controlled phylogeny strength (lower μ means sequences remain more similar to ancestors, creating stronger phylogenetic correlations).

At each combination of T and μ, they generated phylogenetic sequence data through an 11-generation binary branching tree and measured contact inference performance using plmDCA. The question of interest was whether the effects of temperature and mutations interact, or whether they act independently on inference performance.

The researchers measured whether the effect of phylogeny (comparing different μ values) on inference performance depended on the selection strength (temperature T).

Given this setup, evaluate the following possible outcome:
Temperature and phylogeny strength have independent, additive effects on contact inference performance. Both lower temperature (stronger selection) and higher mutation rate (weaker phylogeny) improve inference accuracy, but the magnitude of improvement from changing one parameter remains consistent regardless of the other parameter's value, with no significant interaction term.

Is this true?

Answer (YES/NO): NO